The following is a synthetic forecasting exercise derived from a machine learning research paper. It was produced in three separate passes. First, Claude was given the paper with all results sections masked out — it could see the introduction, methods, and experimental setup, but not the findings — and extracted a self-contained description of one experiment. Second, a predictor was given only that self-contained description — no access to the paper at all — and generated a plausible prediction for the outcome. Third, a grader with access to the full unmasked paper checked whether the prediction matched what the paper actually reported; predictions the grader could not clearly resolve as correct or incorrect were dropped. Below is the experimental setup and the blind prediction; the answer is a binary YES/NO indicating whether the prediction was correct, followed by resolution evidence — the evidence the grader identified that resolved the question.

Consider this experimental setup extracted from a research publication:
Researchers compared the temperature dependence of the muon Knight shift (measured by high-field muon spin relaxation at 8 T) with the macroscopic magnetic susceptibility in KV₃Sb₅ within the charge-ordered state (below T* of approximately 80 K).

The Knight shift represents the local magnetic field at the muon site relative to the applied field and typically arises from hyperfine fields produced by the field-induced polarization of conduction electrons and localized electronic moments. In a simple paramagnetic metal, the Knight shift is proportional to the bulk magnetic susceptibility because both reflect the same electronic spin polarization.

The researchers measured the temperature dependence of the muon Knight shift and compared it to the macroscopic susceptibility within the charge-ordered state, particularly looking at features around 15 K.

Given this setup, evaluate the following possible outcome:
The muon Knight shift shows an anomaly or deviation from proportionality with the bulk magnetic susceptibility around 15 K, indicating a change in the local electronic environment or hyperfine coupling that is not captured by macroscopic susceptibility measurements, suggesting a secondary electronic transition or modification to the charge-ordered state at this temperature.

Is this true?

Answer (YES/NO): YES